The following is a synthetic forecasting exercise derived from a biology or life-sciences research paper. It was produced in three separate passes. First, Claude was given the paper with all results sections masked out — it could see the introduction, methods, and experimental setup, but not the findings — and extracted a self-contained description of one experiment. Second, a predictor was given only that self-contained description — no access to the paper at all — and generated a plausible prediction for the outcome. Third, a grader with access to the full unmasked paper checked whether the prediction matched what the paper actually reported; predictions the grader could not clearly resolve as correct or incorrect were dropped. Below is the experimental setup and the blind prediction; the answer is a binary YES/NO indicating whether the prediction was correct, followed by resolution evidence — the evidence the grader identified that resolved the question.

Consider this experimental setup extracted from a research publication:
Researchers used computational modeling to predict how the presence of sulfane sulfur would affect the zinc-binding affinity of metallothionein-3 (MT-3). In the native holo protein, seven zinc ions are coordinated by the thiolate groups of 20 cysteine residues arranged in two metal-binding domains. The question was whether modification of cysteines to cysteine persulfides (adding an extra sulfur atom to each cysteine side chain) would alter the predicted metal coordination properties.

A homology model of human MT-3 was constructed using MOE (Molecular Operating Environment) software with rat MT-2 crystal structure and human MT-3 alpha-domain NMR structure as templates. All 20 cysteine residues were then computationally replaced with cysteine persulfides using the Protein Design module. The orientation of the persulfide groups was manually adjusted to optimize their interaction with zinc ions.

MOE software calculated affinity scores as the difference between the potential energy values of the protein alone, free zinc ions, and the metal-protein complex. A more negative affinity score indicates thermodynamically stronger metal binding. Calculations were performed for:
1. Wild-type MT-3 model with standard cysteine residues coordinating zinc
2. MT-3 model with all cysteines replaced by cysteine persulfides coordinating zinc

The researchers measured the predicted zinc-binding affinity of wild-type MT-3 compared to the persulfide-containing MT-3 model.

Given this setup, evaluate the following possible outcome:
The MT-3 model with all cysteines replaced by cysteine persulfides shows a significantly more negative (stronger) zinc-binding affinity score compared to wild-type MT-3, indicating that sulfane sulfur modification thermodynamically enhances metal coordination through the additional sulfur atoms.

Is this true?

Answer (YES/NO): YES